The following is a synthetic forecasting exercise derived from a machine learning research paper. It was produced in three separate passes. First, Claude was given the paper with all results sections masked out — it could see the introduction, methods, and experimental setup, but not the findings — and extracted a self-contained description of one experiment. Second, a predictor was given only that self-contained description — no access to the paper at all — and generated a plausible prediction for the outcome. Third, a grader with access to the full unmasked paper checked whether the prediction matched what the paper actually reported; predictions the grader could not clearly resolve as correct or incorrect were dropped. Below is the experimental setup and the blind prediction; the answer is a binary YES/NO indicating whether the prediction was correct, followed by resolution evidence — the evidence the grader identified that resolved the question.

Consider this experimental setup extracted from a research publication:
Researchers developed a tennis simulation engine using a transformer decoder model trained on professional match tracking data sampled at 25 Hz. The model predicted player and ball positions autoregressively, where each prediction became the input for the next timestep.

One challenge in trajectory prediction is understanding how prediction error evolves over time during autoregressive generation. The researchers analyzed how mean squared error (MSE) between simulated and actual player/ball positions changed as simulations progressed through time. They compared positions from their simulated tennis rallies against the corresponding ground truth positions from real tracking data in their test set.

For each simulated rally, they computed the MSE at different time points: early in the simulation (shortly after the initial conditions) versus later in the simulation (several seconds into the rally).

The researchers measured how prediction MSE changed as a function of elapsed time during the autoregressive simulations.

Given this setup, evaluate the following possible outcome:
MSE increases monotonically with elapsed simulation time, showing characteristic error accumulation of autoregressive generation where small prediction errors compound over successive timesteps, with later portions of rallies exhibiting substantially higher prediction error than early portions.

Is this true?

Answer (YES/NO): YES